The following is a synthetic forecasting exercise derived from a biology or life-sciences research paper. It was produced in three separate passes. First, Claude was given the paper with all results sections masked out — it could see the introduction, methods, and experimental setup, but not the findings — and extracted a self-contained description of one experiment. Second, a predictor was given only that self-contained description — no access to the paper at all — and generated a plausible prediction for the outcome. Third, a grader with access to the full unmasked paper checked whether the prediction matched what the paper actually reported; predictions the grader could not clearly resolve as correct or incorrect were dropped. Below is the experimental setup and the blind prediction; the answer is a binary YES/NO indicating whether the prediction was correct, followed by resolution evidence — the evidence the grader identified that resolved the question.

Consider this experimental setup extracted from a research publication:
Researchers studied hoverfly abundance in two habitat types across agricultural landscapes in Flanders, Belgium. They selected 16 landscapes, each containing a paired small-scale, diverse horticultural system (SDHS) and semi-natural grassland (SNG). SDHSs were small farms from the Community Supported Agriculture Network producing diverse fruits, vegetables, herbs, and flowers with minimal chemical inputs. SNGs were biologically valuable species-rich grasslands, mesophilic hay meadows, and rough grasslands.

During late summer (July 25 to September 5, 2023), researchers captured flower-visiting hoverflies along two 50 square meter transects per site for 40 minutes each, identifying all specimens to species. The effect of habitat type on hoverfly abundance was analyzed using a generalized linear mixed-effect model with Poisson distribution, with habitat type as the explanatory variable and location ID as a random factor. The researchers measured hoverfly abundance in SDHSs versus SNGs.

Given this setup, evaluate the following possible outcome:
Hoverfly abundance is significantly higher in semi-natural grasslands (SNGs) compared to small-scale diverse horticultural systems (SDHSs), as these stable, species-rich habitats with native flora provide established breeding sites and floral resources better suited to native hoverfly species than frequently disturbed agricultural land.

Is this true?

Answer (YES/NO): NO